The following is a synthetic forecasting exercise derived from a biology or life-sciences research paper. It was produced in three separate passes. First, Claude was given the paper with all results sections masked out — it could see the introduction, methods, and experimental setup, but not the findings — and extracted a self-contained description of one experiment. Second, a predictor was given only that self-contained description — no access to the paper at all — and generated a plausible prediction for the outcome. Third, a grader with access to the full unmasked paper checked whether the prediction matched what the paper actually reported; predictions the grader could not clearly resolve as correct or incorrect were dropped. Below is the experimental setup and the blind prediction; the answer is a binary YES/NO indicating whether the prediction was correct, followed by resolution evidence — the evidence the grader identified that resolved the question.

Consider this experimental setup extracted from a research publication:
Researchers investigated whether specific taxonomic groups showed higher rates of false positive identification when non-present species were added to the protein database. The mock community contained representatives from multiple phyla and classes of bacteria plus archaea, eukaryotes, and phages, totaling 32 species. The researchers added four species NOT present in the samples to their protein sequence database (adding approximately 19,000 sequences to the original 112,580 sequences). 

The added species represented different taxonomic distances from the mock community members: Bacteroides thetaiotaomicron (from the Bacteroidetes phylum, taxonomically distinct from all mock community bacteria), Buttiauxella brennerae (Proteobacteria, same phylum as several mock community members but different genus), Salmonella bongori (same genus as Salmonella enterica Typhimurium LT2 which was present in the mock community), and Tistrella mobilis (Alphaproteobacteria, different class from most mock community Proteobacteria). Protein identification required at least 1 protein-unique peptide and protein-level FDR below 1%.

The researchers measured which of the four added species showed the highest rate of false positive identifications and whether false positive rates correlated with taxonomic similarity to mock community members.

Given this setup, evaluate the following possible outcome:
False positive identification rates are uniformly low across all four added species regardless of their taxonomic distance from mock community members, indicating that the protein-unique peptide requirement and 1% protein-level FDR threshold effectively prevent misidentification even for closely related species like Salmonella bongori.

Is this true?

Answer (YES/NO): NO